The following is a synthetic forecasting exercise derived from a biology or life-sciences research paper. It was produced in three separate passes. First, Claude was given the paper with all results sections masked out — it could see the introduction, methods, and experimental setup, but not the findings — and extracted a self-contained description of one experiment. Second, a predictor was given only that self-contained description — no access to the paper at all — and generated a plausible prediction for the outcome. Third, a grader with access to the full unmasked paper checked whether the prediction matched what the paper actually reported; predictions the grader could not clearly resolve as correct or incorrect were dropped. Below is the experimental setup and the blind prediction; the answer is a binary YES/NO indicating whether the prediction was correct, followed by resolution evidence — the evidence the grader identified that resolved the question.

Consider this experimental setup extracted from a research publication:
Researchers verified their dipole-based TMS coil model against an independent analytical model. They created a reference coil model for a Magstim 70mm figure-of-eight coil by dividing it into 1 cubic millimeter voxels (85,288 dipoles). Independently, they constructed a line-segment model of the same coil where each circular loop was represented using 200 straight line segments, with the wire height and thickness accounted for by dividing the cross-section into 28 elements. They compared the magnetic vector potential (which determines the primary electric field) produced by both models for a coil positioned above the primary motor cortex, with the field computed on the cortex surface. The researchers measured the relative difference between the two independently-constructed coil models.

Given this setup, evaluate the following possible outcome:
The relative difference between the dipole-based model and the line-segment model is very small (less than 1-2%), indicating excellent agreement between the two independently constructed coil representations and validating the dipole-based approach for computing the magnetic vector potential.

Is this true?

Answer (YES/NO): YES